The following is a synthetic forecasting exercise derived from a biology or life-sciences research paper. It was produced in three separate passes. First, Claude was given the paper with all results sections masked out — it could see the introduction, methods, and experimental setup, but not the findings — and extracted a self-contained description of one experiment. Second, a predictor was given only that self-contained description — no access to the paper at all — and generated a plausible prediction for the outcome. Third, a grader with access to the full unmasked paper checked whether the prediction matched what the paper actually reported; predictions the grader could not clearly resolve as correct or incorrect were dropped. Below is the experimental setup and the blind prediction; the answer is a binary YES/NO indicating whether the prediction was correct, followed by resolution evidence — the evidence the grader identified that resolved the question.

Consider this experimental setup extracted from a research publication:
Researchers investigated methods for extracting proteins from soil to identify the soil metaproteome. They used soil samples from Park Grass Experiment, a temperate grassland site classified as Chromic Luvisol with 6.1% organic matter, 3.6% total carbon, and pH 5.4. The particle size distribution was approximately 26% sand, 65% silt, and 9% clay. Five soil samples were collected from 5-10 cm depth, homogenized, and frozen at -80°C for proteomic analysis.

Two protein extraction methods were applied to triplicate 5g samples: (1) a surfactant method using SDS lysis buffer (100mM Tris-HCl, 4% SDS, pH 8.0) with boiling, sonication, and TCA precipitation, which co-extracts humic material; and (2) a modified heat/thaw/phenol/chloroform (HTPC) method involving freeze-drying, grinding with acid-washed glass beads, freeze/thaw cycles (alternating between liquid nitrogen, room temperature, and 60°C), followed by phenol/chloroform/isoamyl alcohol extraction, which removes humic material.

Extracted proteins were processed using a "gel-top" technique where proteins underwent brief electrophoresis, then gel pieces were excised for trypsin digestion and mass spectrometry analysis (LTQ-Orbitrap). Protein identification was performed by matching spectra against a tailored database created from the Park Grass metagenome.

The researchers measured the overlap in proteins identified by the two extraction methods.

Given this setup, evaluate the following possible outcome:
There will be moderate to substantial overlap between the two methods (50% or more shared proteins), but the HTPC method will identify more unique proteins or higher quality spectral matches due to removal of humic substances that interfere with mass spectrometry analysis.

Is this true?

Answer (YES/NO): NO